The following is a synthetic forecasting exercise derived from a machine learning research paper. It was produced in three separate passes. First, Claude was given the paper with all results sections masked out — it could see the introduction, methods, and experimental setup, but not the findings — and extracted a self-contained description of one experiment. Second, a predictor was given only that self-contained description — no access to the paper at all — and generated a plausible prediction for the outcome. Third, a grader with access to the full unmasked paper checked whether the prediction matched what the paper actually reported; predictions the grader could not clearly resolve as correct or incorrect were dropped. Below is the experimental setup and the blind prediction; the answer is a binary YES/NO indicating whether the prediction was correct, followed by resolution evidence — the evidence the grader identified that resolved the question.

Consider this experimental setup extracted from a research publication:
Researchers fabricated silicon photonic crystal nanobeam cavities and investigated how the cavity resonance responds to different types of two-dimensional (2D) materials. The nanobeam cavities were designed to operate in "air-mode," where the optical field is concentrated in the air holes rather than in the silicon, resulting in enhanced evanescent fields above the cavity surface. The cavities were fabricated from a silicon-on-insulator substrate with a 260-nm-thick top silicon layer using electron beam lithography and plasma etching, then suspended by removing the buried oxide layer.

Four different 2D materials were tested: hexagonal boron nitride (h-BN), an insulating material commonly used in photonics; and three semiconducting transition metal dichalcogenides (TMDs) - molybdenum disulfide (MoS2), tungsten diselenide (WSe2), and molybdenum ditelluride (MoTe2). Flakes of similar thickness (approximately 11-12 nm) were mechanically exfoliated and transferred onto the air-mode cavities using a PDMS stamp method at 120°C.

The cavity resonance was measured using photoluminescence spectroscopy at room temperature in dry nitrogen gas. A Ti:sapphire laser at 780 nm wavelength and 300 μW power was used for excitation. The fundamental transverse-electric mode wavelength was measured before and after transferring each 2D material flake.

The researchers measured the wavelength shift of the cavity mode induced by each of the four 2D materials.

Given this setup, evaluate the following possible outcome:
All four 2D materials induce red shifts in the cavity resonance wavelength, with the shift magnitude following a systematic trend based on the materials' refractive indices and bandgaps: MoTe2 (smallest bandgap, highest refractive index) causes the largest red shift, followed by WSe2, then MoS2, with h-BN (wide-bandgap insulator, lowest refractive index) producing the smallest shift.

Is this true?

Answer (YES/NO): YES